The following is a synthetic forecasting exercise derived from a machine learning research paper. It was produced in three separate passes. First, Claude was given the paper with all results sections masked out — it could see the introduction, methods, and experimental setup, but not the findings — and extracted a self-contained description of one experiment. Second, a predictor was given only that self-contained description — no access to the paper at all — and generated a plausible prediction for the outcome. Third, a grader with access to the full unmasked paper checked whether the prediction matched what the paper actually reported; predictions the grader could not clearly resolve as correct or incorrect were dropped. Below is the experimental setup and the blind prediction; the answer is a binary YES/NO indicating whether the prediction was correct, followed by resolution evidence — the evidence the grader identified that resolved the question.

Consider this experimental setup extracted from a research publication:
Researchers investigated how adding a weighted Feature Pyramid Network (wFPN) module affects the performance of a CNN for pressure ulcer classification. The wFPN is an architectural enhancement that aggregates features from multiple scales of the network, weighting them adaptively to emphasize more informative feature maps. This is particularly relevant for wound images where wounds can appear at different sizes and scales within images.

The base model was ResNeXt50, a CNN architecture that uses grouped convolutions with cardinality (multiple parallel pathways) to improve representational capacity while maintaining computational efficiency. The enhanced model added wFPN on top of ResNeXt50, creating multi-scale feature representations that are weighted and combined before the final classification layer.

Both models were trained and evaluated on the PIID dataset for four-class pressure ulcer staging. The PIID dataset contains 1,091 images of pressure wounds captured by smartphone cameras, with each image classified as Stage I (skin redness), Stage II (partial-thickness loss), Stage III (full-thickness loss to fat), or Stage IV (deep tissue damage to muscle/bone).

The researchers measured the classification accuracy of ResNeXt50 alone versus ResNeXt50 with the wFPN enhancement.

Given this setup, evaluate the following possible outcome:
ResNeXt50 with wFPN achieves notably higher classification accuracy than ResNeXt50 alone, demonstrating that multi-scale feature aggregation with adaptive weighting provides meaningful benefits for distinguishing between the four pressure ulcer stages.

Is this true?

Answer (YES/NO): NO